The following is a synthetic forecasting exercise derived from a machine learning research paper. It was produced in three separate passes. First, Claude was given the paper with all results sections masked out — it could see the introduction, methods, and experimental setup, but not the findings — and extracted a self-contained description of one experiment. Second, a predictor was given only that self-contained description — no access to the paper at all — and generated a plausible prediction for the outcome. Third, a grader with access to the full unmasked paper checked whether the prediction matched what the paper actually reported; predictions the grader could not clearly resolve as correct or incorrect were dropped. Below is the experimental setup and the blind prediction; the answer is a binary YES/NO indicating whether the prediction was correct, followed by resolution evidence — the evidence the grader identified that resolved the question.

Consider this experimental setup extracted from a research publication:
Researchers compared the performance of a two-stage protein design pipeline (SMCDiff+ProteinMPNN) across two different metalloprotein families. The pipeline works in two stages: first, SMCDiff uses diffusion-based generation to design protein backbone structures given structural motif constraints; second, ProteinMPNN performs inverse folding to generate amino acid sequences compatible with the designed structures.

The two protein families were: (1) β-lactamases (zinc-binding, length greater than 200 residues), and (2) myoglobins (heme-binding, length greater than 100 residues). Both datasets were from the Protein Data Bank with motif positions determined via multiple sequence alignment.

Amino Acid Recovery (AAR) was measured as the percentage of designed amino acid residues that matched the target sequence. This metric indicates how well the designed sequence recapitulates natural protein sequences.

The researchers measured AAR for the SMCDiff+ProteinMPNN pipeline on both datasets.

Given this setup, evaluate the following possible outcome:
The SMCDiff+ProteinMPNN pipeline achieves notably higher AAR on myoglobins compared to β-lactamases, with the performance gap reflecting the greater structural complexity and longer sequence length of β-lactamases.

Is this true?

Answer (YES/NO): NO